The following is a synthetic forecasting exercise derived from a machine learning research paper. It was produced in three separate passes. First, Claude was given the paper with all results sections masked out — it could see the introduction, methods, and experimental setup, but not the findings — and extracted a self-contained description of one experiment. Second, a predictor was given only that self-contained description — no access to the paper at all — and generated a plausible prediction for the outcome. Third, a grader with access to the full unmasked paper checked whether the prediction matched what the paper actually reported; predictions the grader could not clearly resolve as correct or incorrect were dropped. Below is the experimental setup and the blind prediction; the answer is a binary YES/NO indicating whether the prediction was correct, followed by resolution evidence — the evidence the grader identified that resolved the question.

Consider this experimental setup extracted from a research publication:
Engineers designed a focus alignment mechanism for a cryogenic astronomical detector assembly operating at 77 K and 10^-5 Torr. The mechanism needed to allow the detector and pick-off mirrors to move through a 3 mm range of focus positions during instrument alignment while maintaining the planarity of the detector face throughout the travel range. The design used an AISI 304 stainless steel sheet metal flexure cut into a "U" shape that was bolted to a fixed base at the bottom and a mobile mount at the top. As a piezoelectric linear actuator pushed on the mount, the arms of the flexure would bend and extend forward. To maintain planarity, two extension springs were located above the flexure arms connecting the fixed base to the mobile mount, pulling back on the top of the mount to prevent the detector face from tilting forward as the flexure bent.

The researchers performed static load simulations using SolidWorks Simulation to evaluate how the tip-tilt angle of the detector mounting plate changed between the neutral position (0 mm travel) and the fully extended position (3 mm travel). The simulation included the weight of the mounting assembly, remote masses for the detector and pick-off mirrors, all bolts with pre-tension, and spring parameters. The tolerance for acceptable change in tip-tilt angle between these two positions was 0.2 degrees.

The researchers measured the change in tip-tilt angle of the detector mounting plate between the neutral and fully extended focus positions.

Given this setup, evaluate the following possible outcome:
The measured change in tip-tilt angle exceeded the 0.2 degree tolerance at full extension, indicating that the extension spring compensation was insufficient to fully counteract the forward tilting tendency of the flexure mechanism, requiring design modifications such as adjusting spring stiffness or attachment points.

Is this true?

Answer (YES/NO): NO